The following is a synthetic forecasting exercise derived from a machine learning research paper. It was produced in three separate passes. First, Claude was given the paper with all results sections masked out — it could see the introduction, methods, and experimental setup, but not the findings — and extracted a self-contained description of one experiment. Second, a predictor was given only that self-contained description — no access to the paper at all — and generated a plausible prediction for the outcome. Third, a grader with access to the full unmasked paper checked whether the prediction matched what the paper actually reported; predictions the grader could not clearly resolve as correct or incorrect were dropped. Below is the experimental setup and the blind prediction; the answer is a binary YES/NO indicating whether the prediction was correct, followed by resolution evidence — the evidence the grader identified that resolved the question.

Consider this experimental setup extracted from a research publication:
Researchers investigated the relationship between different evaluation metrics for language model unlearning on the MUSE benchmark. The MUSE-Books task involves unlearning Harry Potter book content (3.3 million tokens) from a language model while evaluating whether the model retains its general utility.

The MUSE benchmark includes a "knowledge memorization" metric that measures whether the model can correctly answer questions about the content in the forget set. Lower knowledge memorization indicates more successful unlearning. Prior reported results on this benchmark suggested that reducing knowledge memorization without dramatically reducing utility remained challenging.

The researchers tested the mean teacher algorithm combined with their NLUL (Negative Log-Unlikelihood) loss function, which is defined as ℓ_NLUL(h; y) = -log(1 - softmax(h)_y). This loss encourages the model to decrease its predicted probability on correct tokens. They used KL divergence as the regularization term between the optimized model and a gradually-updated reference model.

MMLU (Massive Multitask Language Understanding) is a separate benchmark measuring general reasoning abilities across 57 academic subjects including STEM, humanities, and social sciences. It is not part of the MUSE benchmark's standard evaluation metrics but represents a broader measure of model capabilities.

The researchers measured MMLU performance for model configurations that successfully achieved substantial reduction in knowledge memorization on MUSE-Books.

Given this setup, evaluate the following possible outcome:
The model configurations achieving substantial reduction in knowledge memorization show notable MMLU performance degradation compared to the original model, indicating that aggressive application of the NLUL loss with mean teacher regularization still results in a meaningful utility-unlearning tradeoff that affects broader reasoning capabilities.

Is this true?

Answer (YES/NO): NO